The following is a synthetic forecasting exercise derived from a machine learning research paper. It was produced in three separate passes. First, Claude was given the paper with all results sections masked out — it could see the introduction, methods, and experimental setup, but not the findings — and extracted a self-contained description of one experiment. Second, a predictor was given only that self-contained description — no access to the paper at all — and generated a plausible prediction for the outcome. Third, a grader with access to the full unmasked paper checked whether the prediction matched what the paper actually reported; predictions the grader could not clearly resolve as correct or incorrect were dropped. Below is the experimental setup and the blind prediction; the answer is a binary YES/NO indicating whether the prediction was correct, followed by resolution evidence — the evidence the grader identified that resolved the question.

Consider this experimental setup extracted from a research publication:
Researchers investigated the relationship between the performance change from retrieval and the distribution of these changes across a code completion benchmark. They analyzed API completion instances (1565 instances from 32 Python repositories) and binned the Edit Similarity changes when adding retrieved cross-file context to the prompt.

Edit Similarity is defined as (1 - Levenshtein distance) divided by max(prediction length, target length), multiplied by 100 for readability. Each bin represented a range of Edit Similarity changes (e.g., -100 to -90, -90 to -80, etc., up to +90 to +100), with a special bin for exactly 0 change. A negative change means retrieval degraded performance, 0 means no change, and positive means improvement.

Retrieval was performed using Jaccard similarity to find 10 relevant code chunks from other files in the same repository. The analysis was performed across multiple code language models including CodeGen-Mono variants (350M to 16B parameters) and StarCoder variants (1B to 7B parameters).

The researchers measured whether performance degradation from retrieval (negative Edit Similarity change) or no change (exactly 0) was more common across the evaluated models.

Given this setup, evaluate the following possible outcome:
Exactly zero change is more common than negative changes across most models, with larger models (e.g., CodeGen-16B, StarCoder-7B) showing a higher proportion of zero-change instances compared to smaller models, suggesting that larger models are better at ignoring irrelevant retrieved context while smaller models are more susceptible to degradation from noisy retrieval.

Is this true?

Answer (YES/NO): NO